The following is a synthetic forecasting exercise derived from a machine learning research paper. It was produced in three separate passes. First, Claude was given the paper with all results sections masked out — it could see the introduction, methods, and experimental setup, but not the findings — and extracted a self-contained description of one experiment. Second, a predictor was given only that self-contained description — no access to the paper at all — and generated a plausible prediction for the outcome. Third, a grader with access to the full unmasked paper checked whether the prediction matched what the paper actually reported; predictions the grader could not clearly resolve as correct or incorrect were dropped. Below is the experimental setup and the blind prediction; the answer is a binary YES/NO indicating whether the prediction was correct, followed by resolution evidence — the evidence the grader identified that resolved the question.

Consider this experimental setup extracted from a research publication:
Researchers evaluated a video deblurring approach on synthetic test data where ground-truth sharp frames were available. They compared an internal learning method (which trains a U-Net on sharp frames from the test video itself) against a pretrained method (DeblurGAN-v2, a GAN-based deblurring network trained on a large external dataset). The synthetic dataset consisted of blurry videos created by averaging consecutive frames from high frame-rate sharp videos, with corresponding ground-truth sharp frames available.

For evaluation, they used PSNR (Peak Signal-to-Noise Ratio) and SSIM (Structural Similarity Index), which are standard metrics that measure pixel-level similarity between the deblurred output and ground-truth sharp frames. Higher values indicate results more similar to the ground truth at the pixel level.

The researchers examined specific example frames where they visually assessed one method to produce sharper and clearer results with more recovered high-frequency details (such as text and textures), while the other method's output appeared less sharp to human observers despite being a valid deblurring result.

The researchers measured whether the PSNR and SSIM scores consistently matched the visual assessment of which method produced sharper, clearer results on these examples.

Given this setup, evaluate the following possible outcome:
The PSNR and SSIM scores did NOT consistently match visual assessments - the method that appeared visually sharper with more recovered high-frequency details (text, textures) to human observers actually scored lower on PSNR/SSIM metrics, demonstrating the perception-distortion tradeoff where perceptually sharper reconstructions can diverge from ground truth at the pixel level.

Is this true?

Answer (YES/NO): YES